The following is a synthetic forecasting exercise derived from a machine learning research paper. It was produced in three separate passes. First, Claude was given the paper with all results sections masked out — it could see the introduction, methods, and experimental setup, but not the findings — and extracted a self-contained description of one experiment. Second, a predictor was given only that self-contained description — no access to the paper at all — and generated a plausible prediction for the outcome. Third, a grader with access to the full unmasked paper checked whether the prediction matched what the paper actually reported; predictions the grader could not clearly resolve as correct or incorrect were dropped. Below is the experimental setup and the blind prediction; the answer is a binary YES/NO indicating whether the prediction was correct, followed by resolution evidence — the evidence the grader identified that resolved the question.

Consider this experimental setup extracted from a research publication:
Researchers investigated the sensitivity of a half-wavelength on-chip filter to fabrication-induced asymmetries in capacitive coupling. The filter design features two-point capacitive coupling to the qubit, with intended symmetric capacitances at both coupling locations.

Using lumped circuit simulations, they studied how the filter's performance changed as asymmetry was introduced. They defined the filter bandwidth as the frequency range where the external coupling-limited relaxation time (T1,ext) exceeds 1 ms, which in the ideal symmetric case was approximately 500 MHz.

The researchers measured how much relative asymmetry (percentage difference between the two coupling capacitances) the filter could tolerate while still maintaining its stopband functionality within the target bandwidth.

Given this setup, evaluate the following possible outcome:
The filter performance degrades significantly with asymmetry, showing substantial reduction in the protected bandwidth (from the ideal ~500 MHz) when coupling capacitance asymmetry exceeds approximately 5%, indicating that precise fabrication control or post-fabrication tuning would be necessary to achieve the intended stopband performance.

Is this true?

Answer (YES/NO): NO